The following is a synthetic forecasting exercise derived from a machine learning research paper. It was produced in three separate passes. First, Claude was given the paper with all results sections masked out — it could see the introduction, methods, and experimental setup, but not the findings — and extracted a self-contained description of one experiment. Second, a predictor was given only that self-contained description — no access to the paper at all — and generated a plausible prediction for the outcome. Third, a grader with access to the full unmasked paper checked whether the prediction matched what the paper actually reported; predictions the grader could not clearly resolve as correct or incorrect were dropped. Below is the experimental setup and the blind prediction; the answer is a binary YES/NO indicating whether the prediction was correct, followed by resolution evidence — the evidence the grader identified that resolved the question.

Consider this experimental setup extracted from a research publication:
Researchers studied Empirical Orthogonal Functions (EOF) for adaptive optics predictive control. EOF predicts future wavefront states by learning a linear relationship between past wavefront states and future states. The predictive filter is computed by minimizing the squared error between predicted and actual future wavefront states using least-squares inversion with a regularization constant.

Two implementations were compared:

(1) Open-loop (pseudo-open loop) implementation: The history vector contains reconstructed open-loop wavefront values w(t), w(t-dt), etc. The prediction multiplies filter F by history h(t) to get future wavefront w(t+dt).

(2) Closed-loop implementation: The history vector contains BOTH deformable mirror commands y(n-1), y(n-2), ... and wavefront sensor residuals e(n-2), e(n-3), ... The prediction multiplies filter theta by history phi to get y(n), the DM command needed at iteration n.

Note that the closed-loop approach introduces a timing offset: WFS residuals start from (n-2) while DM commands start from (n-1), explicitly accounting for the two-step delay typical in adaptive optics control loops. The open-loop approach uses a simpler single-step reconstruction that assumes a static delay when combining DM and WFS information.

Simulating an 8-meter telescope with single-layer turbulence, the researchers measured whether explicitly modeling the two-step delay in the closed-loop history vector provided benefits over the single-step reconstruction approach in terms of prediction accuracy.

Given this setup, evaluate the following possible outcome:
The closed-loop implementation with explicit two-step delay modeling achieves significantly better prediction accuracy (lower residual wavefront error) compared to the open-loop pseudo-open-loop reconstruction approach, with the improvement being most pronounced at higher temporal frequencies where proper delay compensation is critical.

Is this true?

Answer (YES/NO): NO